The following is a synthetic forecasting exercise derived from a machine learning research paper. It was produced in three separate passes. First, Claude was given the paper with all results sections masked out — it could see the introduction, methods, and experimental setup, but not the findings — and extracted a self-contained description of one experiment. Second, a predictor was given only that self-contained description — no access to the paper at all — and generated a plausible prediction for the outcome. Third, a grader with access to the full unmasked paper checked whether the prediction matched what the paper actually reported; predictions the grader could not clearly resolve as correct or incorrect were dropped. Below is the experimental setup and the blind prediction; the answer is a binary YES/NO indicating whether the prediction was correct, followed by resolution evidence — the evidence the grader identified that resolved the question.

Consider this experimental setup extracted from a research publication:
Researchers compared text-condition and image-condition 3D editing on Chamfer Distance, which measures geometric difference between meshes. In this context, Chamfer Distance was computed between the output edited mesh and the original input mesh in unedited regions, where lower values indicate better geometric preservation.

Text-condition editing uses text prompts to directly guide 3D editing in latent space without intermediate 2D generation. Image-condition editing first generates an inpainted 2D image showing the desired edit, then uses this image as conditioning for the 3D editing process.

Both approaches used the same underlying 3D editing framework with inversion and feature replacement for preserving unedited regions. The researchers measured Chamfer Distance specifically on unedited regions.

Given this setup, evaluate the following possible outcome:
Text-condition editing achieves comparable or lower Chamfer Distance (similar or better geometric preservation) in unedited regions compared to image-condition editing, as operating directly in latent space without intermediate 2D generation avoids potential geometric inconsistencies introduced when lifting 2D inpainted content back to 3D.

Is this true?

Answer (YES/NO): YES